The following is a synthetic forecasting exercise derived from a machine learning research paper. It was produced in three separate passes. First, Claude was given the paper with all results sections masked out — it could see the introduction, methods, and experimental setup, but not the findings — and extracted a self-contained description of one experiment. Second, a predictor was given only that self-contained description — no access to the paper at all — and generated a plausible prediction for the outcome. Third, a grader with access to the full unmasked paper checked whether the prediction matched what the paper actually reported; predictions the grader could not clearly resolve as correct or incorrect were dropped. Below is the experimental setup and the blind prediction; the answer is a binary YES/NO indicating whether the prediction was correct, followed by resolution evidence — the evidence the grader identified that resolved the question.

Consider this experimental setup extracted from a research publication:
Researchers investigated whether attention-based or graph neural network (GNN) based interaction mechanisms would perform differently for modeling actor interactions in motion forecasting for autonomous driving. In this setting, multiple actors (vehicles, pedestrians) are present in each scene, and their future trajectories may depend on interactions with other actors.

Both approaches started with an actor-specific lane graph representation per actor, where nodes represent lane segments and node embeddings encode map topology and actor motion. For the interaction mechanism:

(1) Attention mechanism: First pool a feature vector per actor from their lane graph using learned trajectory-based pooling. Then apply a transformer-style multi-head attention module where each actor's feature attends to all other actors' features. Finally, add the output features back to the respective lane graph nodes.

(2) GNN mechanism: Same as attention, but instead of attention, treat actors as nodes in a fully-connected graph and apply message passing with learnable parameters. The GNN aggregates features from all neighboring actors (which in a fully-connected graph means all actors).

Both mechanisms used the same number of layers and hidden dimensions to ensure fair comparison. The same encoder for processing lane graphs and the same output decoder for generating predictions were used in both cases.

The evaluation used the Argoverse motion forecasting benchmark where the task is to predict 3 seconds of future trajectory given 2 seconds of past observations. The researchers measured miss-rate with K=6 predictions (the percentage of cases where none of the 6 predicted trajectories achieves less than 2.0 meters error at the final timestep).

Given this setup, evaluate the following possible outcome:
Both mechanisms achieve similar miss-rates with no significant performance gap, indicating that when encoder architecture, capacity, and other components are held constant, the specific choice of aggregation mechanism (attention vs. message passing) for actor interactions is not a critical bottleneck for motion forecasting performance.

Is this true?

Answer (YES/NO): YES